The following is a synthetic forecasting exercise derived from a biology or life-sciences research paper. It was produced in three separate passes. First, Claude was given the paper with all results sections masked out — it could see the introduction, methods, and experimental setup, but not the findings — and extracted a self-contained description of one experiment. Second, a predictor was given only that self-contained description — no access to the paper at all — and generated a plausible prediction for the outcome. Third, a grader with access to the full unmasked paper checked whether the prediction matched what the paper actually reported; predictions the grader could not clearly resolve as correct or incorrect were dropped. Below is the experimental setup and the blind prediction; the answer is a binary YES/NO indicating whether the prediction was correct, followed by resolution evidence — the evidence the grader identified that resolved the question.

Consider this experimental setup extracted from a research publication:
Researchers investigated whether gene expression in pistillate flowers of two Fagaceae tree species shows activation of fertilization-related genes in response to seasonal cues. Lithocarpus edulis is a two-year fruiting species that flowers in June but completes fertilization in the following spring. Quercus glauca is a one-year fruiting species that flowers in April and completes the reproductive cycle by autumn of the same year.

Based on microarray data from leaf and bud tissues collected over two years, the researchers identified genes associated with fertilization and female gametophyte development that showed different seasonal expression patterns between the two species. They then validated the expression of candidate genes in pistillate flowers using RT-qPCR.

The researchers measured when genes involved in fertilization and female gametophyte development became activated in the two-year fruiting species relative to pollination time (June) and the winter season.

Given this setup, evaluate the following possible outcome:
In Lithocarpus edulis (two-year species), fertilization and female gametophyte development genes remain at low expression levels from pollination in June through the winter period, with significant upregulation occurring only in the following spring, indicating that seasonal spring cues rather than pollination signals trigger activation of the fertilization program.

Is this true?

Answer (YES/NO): NO